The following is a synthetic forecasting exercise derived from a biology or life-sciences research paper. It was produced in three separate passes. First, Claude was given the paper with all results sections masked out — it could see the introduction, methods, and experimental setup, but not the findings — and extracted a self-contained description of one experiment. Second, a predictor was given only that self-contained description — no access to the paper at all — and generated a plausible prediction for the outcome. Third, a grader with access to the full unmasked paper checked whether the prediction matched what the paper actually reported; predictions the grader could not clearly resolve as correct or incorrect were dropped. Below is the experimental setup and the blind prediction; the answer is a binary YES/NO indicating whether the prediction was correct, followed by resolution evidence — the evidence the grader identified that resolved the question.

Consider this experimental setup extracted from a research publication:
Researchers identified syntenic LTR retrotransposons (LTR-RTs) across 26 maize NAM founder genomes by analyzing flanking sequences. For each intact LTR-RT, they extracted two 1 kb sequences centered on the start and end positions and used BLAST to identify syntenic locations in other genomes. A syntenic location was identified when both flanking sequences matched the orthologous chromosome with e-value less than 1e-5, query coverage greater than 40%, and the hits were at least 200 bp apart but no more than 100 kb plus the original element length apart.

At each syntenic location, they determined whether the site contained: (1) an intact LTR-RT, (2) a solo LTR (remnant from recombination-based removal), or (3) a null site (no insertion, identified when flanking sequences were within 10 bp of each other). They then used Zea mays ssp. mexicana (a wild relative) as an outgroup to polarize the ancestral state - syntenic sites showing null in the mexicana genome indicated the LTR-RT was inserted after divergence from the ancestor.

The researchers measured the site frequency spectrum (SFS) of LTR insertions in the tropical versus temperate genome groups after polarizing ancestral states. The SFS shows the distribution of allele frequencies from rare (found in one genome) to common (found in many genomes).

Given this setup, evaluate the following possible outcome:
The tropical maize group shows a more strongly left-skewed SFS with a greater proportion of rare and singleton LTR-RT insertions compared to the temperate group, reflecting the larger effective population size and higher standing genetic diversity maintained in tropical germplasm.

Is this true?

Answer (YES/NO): YES